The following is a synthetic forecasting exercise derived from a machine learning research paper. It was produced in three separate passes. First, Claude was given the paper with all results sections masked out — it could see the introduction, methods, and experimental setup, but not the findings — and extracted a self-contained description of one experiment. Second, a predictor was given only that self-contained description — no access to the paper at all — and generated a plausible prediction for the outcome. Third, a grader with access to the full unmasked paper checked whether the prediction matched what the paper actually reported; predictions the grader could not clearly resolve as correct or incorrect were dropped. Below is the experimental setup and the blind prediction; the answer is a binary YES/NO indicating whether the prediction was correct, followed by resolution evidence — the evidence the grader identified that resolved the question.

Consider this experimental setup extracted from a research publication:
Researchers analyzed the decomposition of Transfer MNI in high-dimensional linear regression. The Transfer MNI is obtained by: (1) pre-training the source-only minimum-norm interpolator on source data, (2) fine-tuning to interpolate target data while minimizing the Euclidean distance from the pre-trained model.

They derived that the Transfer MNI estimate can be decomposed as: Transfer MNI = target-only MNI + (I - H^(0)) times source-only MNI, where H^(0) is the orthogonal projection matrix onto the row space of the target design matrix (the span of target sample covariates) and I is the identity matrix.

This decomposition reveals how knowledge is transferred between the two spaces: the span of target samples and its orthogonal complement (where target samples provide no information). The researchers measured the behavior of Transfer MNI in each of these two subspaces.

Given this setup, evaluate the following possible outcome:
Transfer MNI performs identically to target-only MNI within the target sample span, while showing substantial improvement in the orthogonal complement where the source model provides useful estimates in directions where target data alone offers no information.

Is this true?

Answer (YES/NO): NO